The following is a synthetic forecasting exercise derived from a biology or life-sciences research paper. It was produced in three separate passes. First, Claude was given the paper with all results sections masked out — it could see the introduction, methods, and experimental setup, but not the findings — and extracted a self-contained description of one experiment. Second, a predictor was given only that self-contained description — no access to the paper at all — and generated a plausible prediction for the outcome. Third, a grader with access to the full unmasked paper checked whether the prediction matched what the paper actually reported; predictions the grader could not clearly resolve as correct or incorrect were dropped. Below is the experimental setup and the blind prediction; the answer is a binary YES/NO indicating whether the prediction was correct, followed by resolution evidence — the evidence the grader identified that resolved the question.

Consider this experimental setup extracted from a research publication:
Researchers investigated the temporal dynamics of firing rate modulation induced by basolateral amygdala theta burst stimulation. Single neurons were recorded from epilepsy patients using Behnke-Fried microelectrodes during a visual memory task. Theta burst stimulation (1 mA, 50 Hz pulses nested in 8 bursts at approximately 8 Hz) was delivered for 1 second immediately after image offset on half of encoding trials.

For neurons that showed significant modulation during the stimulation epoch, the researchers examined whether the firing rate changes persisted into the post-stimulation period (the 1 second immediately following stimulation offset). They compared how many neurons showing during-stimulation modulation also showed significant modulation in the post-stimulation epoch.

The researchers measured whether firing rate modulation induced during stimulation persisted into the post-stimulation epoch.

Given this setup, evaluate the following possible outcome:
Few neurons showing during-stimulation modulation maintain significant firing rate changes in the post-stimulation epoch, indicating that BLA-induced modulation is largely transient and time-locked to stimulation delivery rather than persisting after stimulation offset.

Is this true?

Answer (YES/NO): YES